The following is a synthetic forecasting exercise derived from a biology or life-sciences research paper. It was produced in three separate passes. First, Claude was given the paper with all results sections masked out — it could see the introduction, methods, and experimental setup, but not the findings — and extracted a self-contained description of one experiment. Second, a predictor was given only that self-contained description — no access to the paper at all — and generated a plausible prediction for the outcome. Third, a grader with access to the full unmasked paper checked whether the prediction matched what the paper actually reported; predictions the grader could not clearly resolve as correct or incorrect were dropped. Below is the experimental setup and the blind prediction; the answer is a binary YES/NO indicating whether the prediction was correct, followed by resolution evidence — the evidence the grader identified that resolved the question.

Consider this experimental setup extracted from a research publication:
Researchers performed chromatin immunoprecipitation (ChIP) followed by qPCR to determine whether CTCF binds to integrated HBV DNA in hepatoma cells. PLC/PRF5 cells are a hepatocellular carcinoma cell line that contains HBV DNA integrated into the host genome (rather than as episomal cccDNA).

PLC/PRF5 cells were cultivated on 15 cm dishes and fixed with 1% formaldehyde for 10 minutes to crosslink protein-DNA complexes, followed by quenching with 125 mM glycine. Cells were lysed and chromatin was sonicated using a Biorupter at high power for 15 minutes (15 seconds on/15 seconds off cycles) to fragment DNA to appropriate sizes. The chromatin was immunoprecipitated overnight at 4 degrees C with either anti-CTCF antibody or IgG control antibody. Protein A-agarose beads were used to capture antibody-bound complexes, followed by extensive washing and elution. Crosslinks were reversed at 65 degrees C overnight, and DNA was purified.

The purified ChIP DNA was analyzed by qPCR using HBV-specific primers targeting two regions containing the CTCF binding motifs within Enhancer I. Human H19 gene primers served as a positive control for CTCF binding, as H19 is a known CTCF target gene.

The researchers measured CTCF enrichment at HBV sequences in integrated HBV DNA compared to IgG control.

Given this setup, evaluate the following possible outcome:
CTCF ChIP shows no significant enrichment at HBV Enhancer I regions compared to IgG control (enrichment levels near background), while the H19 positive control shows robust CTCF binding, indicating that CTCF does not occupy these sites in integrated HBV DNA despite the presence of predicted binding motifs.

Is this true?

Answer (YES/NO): YES